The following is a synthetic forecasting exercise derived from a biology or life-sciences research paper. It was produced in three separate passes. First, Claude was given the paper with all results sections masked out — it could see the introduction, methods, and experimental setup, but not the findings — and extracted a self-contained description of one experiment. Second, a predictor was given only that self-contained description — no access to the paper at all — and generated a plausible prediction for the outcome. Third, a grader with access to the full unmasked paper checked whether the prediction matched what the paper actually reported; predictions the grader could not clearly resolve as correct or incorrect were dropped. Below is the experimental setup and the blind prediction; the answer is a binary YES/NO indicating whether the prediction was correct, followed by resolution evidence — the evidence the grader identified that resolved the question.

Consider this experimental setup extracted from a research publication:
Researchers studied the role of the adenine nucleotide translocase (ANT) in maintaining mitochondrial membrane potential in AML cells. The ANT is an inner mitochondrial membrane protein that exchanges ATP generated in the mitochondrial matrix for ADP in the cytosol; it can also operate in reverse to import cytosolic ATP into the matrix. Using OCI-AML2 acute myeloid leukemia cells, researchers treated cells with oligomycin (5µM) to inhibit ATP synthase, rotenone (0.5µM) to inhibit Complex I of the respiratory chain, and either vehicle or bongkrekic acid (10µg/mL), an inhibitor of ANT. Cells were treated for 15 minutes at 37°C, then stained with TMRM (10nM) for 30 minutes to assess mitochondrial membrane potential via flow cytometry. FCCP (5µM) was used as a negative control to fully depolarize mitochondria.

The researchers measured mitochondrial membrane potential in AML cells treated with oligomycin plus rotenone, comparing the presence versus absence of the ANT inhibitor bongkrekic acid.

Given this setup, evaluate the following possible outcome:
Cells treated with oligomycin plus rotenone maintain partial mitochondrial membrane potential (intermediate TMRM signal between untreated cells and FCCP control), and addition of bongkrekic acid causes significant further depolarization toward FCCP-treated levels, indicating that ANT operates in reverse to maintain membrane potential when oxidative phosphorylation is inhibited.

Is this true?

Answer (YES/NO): NO